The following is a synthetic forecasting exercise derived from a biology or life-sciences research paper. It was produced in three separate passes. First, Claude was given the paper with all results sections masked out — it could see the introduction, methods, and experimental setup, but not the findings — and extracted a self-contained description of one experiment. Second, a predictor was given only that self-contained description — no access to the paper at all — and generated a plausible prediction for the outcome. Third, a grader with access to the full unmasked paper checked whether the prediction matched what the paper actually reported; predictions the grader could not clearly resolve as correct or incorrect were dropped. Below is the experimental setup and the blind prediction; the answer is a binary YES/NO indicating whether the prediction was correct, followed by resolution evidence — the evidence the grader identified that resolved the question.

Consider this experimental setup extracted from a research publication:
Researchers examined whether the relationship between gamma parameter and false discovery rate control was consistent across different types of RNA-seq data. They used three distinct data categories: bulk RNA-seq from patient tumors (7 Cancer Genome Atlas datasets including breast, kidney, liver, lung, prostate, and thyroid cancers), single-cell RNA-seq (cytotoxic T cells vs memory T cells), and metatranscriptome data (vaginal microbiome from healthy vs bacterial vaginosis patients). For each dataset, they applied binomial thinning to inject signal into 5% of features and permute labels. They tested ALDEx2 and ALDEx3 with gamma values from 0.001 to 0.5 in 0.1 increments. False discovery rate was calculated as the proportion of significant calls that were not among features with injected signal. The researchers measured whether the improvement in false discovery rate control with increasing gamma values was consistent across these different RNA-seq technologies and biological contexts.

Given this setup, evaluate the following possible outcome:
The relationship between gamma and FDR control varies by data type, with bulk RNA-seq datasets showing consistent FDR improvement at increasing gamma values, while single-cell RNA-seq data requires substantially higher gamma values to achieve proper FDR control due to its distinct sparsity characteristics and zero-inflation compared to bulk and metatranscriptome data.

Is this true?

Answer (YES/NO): NO